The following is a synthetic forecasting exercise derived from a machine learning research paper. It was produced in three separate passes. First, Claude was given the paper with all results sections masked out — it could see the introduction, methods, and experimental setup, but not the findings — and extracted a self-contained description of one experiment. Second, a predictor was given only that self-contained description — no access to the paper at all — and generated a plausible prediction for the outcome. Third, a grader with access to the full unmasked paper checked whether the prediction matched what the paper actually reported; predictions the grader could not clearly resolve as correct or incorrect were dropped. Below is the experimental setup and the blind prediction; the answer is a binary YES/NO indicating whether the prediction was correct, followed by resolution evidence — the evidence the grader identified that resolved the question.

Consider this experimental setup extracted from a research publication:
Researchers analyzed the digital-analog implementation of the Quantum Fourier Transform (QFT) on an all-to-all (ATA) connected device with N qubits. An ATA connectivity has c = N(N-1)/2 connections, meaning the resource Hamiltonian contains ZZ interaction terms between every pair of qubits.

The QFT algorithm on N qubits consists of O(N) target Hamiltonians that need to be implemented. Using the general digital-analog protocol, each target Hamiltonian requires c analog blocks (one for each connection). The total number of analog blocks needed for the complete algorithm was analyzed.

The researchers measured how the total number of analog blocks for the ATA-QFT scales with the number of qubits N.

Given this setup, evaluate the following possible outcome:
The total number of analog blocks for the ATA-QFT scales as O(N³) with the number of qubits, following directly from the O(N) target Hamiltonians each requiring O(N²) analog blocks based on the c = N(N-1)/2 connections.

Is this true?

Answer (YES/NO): YES